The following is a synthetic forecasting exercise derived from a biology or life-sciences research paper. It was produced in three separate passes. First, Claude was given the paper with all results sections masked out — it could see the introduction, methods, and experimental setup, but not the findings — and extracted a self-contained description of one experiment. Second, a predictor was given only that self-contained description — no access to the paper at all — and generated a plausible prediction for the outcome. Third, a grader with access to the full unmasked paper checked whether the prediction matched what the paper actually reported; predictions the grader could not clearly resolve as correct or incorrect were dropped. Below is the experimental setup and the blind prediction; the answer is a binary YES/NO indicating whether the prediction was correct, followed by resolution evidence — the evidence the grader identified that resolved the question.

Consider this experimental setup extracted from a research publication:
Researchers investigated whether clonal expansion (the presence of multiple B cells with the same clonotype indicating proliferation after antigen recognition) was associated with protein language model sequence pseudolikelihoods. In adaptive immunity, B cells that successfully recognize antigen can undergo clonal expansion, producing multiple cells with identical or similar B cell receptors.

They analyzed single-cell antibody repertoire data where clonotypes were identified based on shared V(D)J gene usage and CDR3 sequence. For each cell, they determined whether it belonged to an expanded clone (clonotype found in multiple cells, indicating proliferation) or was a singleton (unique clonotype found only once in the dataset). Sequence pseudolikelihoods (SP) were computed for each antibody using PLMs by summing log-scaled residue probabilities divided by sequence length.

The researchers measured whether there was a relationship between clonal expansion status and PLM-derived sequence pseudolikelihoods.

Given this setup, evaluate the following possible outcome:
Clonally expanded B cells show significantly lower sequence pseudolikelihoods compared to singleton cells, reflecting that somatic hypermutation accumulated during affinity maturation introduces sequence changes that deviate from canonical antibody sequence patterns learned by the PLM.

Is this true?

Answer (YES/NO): NO